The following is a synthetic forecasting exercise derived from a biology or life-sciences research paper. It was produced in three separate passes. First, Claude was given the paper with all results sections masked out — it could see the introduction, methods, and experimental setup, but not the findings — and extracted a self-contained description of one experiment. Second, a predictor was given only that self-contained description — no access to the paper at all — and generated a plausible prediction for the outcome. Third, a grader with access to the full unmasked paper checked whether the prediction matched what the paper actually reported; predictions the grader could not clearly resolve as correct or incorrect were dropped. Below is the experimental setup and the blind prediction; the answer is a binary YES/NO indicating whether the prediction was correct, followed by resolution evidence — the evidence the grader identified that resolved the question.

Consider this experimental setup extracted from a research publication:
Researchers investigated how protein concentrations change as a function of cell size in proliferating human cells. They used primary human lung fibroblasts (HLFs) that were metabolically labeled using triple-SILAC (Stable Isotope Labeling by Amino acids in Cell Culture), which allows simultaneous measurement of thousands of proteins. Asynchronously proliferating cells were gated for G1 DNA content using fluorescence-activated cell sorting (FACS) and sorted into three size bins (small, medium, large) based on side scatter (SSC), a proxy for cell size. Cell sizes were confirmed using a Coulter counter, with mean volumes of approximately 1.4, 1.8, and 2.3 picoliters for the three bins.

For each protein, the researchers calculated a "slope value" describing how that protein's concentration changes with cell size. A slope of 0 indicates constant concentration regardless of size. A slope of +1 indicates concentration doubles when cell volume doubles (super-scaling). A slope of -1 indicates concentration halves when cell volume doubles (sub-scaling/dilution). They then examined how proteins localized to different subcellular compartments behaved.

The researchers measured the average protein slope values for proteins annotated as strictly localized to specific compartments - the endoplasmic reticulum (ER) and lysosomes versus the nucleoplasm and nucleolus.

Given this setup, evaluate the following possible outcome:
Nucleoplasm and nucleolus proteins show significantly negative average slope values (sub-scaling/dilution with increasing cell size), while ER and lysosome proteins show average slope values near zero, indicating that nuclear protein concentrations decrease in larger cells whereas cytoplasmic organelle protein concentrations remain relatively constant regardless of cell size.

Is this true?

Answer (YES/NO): NO